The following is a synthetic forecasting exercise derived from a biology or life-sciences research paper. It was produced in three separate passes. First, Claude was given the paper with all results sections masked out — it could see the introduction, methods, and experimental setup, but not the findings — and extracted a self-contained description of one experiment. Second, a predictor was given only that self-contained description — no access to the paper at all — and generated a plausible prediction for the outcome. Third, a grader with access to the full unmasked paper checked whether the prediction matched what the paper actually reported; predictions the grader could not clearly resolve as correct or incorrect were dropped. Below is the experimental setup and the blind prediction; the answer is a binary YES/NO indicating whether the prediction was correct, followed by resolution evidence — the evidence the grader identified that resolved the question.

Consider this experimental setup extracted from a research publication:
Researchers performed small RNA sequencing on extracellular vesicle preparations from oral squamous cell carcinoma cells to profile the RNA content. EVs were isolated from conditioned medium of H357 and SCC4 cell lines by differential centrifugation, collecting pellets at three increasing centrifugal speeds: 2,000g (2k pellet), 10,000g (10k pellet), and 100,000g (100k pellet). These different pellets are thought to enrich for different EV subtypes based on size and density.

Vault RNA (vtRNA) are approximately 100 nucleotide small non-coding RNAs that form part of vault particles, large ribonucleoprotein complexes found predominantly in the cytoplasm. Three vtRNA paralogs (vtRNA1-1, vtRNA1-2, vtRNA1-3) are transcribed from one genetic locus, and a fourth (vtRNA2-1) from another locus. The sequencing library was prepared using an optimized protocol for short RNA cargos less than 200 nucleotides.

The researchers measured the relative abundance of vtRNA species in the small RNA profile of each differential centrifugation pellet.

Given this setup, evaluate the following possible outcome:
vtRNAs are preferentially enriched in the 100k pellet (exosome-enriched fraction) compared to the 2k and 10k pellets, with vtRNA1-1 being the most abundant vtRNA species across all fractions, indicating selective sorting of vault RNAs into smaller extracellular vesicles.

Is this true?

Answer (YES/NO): NO